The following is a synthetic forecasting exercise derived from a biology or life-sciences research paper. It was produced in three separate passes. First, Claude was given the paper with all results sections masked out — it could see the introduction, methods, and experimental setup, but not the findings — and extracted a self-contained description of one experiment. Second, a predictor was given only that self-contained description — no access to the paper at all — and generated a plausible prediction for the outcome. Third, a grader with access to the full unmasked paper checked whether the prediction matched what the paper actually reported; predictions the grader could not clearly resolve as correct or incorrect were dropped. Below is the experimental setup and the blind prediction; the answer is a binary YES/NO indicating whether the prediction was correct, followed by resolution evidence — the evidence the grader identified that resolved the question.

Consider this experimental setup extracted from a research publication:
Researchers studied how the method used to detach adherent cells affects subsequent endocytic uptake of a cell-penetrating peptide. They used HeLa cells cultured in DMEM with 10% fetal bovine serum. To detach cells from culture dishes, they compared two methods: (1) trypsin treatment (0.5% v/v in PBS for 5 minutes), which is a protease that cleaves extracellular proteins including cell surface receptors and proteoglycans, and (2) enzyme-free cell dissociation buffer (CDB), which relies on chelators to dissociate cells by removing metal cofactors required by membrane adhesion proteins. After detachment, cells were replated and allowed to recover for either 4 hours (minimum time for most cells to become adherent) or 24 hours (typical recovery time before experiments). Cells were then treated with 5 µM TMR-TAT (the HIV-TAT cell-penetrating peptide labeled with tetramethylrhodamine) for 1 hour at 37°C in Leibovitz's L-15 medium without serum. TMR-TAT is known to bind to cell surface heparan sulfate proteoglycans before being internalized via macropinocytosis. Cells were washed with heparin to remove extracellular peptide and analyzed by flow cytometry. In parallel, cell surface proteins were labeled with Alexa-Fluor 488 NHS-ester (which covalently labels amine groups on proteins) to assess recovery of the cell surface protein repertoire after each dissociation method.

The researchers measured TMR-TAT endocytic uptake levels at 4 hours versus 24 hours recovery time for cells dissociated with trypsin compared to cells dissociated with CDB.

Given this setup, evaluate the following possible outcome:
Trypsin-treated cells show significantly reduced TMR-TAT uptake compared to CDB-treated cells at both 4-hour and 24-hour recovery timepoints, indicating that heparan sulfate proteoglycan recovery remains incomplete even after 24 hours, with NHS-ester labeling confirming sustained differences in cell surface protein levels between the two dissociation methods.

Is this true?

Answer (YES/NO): NO